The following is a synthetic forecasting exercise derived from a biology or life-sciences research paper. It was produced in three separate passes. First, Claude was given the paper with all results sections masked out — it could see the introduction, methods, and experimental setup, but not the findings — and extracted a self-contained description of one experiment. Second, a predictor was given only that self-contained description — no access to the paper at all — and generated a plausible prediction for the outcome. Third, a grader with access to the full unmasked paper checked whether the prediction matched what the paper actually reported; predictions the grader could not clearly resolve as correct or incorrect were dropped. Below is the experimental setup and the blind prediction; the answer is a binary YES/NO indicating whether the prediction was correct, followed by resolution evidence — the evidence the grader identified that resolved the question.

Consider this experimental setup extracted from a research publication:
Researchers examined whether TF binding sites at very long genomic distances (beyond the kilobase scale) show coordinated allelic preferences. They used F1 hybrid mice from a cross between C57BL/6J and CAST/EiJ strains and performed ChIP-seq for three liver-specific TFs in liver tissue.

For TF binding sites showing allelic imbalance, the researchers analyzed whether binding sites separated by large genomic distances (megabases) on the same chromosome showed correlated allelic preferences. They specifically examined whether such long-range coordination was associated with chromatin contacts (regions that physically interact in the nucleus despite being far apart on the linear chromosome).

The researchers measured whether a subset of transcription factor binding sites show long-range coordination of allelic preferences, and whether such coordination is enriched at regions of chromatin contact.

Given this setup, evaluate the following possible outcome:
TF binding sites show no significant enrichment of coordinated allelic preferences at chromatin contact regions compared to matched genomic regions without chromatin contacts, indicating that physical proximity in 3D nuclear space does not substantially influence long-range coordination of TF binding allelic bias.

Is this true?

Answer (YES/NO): NO